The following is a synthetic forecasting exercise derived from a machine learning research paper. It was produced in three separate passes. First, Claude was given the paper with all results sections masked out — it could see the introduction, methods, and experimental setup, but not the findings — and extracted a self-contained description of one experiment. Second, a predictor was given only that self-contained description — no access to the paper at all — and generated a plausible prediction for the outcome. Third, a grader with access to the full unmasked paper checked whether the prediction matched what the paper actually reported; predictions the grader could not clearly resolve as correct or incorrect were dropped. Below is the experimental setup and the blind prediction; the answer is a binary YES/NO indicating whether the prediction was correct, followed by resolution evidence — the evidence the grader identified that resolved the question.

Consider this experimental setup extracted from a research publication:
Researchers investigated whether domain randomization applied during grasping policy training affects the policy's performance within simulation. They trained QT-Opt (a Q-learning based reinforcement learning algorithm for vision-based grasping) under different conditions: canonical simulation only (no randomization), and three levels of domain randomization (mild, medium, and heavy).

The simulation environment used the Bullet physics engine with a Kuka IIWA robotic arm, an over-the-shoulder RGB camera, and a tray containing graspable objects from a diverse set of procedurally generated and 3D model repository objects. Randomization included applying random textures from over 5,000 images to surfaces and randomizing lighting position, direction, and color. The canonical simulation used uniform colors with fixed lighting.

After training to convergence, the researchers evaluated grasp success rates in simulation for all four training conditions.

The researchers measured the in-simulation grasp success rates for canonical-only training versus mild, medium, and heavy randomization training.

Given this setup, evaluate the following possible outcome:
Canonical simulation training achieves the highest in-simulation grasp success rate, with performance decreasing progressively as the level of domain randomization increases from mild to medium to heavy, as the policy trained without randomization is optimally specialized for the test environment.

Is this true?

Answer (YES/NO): NO